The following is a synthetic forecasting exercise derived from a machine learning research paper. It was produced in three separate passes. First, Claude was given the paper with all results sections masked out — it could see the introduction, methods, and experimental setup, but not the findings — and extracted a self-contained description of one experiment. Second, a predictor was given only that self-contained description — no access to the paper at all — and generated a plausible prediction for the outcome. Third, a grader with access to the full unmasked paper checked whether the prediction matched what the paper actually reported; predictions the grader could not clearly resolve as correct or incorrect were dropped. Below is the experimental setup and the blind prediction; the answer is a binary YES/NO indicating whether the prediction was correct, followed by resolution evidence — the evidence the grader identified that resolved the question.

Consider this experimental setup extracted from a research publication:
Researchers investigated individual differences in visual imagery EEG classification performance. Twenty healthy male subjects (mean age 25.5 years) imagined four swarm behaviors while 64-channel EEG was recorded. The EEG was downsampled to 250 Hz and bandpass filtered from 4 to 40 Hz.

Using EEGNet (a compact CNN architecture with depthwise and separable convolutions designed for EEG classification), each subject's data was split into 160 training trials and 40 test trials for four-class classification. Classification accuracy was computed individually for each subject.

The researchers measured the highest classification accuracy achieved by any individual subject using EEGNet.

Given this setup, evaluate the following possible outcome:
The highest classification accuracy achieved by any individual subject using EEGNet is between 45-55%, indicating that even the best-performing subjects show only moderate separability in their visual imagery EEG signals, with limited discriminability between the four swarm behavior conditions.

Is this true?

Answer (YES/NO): NO